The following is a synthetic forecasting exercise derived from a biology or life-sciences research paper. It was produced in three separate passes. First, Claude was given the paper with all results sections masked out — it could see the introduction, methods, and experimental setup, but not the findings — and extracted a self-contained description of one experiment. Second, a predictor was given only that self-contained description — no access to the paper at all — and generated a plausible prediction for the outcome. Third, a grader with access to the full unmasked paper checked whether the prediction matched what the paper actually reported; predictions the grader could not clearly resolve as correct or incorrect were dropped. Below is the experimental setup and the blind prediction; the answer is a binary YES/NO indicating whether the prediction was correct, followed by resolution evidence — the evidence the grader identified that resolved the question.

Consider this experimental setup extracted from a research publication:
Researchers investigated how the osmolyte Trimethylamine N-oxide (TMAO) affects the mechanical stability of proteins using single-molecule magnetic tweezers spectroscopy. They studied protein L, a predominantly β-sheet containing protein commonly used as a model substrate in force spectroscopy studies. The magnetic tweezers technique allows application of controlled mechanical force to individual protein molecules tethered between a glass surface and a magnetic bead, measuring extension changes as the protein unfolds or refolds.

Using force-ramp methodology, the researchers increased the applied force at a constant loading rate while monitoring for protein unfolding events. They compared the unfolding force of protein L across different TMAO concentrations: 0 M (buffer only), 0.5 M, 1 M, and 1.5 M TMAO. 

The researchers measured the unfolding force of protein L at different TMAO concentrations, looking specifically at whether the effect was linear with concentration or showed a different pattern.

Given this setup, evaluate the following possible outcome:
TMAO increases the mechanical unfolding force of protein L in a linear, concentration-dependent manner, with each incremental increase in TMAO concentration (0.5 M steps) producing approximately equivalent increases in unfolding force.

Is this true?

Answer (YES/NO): NO